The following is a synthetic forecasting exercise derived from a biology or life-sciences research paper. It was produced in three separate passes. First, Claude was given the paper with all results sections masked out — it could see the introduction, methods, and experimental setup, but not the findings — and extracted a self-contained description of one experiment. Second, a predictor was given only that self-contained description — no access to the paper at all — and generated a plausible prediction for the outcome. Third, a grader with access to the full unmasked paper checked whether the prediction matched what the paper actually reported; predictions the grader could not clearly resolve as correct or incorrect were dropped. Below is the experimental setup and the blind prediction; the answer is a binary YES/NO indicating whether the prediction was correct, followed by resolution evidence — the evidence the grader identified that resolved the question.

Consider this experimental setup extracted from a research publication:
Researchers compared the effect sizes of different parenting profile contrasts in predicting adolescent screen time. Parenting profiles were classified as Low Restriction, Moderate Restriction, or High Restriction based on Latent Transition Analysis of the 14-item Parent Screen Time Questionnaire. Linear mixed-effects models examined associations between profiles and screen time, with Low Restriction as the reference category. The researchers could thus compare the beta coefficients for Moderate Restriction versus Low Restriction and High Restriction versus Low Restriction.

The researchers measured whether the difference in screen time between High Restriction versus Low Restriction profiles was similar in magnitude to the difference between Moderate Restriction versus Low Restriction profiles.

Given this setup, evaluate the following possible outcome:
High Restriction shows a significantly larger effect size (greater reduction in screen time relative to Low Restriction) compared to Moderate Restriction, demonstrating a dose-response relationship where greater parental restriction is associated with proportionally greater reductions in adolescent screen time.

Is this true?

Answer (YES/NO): YES